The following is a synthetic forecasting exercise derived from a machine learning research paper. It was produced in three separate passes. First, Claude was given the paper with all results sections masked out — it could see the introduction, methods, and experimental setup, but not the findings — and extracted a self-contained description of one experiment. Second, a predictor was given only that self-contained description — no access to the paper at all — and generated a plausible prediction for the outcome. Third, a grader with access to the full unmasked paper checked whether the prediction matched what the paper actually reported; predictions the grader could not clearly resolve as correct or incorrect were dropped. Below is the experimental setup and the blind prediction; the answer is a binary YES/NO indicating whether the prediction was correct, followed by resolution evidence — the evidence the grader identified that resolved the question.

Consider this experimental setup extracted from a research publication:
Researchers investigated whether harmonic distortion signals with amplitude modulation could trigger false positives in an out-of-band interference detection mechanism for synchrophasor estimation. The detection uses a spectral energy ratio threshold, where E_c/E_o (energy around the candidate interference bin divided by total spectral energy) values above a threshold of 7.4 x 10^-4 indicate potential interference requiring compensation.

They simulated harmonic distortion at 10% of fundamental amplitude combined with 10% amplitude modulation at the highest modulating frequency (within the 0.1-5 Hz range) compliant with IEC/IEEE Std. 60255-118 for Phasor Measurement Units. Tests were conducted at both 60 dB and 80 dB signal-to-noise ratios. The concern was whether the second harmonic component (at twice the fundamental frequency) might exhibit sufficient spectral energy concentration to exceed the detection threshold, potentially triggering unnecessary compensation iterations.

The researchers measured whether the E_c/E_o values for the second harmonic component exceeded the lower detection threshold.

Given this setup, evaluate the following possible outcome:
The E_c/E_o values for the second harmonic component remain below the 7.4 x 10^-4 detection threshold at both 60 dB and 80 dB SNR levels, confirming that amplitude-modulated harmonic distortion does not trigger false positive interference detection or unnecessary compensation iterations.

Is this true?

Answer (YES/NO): NO